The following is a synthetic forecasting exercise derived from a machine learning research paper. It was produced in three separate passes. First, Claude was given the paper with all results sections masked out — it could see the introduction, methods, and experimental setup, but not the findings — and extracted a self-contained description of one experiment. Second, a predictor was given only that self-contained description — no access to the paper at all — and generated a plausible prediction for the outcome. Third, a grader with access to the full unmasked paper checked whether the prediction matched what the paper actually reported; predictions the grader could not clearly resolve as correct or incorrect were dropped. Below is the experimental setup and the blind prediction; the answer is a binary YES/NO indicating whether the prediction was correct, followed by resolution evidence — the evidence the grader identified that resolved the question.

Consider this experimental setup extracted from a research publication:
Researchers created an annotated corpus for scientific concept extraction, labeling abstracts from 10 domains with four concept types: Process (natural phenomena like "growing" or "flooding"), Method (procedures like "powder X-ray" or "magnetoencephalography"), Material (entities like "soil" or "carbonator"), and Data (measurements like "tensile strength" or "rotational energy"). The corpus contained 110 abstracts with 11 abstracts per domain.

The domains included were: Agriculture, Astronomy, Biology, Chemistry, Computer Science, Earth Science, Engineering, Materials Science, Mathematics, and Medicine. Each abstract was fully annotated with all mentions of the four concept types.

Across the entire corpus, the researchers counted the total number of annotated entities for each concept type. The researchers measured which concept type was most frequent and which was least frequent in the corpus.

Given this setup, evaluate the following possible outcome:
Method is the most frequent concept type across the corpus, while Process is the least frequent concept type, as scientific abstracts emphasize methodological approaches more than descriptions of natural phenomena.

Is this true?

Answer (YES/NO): NO